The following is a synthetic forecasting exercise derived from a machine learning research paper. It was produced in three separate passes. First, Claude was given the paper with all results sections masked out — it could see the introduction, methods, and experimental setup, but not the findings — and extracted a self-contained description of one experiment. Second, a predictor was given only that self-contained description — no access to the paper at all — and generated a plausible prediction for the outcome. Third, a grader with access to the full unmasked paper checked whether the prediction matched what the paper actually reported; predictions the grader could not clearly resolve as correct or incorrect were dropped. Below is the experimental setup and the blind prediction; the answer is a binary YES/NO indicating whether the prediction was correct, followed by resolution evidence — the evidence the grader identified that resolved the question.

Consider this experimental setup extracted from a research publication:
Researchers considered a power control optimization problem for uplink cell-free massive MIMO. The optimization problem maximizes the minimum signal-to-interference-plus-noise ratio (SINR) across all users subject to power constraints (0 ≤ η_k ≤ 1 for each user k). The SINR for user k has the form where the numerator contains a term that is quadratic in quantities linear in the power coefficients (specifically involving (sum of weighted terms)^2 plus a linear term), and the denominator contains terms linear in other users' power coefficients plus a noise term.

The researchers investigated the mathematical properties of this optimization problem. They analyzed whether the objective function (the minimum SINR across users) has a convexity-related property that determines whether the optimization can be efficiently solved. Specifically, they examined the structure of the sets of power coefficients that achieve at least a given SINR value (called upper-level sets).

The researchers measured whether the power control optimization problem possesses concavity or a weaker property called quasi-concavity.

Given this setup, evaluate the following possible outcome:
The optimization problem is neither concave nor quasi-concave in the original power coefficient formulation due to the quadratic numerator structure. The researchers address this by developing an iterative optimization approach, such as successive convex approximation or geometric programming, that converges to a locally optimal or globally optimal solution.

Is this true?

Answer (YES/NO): NO